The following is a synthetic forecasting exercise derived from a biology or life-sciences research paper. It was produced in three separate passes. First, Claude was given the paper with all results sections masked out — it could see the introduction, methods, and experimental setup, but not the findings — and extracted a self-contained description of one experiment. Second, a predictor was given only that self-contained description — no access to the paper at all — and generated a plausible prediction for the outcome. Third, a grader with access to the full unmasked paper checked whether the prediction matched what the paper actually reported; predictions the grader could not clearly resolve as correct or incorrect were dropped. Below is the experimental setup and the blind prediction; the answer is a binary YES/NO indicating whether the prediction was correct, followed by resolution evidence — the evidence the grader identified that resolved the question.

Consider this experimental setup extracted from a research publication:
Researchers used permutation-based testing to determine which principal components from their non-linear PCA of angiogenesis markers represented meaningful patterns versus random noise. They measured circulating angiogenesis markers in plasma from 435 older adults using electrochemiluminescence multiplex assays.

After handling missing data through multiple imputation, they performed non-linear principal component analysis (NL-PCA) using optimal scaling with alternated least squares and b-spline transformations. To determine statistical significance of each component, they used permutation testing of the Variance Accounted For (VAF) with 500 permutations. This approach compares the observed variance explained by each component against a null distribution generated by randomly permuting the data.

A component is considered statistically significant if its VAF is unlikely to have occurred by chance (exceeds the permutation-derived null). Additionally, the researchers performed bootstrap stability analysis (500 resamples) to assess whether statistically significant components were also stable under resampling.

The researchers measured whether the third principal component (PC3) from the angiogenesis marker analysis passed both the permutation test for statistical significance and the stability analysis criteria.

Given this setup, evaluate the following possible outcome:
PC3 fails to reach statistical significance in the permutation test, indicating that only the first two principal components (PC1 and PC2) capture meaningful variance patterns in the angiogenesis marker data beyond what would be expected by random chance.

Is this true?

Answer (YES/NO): NO